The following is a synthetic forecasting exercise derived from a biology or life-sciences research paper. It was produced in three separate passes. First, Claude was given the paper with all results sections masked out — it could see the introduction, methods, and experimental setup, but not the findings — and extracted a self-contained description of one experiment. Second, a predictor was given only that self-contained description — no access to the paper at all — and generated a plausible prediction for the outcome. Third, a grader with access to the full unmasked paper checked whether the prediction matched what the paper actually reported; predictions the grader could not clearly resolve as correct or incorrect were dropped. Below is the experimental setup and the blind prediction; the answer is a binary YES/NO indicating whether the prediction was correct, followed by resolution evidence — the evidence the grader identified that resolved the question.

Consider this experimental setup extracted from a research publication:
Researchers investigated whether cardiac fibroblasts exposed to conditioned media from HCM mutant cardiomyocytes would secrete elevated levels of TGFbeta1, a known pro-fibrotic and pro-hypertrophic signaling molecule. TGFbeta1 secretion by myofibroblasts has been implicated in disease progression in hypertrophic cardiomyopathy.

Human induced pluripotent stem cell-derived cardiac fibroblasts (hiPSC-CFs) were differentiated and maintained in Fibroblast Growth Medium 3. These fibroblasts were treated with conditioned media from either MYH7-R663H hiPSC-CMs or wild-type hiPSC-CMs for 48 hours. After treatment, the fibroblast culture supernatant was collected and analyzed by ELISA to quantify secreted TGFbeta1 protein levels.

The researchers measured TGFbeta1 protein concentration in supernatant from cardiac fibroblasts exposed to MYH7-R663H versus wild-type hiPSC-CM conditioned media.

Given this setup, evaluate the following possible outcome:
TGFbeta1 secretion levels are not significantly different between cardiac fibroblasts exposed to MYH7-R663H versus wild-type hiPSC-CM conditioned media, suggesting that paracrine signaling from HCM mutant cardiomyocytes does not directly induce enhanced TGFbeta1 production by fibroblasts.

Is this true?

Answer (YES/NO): NO